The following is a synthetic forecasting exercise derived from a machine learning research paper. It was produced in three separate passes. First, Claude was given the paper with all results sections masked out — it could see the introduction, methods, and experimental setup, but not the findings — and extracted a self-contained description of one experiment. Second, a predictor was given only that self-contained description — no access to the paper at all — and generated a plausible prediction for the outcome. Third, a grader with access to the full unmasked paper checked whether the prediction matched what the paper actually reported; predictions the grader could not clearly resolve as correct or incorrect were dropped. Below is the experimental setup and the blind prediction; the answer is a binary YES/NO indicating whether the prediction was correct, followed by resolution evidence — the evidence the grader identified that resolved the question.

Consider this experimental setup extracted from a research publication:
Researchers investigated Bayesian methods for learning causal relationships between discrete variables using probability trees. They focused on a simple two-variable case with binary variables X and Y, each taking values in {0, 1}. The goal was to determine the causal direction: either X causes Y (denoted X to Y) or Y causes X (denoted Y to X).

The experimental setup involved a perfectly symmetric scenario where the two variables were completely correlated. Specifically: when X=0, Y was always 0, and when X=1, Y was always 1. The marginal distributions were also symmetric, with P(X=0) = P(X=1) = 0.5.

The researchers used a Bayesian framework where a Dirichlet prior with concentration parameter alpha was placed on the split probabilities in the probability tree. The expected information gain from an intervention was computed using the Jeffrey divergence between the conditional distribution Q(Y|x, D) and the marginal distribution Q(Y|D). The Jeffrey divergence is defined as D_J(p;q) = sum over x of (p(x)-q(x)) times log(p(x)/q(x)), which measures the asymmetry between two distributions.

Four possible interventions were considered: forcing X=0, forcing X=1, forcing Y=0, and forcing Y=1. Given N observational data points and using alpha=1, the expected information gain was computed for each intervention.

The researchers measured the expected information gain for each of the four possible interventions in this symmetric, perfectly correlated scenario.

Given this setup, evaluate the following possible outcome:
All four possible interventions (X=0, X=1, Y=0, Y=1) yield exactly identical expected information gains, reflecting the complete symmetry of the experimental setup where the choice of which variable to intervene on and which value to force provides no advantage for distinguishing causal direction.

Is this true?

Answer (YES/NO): YES